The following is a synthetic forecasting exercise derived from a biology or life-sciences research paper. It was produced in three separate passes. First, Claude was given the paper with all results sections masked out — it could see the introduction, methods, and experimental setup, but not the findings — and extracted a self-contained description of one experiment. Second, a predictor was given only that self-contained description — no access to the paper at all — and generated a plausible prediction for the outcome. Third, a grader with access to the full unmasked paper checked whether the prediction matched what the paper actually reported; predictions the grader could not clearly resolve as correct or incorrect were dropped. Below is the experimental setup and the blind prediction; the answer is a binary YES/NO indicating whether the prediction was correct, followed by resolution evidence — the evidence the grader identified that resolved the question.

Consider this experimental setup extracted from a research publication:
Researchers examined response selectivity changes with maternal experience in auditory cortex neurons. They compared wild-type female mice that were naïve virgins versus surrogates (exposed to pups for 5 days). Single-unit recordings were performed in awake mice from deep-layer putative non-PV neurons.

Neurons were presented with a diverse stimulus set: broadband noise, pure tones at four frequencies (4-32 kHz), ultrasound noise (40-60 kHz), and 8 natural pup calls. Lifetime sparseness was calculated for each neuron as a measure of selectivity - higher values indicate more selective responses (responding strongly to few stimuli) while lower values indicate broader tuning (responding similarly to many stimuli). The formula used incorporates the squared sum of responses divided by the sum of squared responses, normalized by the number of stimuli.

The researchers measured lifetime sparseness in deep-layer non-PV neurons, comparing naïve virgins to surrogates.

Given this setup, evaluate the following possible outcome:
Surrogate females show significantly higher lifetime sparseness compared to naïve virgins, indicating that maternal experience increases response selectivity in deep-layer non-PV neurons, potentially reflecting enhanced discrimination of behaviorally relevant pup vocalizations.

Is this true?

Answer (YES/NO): YES